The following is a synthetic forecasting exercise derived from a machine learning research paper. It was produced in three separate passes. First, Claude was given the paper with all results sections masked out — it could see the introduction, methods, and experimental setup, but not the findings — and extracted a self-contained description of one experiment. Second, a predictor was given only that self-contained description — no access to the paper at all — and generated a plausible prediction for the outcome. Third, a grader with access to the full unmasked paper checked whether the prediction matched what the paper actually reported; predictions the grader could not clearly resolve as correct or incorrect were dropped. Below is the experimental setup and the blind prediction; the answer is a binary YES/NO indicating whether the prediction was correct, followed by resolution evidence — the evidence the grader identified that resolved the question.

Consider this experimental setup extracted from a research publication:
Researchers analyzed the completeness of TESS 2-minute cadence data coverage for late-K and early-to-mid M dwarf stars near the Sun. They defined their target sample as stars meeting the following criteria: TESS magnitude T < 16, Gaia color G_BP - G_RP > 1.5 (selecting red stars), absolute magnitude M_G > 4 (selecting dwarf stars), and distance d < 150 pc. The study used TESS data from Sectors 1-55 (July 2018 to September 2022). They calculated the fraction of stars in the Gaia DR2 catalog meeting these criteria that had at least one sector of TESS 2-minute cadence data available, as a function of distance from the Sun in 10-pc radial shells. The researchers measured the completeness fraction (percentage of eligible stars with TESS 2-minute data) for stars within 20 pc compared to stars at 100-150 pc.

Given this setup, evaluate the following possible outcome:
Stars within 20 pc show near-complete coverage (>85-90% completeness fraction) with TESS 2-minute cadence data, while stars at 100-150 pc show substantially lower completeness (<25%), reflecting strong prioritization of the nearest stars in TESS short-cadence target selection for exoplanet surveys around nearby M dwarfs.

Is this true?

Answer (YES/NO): NO